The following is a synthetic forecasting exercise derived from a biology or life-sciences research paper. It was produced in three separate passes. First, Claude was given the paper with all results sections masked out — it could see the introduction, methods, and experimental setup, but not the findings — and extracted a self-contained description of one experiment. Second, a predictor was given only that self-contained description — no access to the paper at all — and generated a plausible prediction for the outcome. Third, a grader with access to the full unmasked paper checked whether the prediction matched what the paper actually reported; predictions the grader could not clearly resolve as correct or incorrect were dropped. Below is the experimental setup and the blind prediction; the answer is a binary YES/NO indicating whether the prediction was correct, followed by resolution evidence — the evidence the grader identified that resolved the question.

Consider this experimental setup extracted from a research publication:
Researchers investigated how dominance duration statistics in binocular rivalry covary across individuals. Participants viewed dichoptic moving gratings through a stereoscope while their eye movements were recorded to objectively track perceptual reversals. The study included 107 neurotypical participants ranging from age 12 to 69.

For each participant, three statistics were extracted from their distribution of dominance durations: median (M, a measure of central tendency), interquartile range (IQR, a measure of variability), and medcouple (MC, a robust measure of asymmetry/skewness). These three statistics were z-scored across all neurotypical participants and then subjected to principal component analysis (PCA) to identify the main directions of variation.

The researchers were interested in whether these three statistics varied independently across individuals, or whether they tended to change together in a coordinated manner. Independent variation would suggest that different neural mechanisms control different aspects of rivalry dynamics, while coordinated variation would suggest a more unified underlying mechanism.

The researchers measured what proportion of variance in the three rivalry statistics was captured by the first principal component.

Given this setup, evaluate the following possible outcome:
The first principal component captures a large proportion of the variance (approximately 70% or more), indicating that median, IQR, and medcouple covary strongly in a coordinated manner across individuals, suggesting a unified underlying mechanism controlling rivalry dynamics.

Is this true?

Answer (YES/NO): YES